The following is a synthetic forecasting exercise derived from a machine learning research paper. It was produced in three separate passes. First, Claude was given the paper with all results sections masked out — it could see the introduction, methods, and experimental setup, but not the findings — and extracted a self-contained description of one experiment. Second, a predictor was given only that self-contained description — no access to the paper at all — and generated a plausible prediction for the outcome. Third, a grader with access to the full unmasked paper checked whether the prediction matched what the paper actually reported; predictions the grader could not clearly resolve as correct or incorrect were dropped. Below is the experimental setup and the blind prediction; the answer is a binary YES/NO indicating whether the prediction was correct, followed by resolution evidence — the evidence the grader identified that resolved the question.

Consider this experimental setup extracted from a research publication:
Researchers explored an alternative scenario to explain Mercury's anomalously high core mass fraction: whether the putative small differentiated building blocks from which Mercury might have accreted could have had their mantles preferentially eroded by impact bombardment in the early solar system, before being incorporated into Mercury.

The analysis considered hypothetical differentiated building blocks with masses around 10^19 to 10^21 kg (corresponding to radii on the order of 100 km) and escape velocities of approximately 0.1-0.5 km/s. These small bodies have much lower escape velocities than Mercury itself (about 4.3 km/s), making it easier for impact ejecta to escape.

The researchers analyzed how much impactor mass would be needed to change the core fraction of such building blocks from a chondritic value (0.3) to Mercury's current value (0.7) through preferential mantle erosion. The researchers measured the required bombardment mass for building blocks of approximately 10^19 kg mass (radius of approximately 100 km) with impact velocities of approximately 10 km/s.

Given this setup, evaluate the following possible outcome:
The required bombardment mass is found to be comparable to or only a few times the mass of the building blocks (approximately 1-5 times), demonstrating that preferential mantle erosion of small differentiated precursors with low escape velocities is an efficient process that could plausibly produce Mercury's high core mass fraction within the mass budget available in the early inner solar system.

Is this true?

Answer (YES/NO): NO